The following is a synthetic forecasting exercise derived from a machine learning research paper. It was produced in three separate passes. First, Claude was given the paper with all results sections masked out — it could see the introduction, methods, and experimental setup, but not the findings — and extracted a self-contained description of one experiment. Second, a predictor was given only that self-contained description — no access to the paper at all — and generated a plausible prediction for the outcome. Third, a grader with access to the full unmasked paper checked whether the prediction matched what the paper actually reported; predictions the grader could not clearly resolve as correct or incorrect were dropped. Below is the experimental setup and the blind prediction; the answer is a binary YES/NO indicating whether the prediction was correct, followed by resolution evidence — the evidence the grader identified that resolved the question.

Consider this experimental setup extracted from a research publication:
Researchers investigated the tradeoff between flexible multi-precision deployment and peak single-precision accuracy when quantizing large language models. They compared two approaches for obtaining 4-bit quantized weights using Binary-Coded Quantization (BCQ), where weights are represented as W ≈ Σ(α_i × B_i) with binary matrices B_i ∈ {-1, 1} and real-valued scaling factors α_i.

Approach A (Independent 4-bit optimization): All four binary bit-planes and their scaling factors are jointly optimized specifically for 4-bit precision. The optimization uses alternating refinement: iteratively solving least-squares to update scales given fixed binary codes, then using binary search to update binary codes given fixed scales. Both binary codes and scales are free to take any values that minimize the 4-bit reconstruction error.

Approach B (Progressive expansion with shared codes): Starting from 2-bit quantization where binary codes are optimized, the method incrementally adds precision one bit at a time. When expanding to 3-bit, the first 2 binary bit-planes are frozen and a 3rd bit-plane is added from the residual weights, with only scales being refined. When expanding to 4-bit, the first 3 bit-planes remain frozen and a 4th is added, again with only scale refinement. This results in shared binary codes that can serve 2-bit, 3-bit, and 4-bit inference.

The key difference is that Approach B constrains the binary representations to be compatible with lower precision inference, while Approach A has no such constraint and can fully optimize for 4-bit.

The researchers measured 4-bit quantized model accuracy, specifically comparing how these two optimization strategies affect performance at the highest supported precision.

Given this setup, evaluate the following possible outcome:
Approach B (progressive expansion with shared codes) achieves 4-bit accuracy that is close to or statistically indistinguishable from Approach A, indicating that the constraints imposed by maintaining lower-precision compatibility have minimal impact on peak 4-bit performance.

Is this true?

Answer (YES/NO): NO